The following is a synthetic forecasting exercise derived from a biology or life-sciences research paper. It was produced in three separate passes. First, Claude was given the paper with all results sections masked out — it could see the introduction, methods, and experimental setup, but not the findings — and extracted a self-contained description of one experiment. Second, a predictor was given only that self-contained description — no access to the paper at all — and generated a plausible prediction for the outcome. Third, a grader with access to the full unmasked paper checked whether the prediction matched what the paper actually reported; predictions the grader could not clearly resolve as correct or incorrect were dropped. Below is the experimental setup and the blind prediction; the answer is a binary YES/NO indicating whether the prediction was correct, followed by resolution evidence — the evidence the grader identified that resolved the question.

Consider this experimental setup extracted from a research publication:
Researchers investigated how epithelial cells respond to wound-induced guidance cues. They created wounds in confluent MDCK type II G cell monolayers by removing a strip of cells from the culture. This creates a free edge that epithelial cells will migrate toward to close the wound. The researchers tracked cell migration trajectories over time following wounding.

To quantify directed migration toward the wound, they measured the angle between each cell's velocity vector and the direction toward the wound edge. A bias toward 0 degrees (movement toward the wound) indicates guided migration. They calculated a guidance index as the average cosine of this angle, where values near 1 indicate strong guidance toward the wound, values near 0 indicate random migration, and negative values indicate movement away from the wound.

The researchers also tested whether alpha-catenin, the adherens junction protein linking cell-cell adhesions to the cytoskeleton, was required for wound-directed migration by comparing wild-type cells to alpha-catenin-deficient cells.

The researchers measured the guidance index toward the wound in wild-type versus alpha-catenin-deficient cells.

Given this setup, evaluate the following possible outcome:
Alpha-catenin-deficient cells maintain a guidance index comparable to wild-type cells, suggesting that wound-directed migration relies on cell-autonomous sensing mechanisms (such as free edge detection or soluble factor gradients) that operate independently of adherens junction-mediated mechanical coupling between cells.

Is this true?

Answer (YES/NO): NO